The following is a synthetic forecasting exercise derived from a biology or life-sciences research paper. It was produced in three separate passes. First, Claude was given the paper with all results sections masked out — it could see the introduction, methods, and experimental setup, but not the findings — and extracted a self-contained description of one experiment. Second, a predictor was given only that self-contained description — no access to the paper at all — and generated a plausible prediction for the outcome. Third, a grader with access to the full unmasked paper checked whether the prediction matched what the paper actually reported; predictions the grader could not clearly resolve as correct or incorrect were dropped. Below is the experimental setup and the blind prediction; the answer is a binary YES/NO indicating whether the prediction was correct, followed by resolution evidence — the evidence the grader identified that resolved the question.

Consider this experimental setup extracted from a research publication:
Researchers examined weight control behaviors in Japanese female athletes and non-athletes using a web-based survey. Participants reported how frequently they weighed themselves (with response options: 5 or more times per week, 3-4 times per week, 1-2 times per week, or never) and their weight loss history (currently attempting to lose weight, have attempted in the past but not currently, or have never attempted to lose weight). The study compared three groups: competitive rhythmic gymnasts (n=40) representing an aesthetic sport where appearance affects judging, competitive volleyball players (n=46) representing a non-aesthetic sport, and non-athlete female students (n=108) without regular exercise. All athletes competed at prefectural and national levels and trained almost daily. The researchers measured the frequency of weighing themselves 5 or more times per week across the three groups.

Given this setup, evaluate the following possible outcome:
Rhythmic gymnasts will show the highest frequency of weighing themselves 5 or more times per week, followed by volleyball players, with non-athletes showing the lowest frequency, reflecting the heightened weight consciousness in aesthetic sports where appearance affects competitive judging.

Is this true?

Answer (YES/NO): YES